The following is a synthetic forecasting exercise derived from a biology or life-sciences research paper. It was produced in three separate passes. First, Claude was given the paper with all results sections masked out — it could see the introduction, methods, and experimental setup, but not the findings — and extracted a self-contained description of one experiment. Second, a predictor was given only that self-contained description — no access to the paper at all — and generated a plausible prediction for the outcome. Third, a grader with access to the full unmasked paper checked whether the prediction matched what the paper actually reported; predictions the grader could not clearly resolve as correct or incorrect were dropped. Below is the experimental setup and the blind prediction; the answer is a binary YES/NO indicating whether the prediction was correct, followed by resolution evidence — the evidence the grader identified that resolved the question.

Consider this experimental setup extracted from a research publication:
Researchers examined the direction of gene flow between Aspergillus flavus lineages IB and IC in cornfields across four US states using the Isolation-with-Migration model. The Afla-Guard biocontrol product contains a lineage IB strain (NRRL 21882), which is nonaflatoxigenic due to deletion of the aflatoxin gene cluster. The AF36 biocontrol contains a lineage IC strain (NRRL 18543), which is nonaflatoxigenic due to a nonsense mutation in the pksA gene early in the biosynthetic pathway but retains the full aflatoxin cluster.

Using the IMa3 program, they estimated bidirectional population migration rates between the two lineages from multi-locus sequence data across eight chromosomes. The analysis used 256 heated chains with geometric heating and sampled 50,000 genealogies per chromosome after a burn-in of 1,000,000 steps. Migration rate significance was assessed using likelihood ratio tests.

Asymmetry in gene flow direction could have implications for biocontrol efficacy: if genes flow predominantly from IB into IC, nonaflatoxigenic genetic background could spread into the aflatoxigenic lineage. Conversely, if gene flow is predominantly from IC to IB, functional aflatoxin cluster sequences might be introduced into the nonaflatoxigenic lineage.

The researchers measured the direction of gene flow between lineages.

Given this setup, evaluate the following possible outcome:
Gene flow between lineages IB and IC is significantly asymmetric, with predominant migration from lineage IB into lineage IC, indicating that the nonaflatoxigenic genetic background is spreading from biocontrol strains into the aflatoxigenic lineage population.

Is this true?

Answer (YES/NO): YES